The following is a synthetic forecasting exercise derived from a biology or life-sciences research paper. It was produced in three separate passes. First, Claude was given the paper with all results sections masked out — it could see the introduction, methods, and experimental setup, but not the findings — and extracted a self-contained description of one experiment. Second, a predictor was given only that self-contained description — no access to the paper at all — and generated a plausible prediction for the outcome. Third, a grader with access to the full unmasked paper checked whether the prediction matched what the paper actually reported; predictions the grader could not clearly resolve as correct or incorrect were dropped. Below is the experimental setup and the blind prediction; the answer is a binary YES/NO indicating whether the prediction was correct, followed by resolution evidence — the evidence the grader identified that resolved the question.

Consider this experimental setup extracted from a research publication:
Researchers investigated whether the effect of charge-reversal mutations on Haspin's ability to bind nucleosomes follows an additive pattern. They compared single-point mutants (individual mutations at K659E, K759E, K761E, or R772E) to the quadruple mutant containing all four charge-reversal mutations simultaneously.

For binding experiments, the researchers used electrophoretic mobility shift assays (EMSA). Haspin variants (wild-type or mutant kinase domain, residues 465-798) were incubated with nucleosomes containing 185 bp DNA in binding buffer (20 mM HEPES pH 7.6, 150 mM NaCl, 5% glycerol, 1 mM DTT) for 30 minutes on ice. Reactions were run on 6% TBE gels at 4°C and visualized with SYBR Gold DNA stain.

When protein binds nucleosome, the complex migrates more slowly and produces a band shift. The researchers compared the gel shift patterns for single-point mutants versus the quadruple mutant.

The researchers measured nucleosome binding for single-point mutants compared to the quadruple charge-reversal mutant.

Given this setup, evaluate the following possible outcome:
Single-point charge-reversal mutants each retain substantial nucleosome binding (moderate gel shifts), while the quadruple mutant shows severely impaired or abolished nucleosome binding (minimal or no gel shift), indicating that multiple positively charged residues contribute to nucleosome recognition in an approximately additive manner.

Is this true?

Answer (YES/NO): NO